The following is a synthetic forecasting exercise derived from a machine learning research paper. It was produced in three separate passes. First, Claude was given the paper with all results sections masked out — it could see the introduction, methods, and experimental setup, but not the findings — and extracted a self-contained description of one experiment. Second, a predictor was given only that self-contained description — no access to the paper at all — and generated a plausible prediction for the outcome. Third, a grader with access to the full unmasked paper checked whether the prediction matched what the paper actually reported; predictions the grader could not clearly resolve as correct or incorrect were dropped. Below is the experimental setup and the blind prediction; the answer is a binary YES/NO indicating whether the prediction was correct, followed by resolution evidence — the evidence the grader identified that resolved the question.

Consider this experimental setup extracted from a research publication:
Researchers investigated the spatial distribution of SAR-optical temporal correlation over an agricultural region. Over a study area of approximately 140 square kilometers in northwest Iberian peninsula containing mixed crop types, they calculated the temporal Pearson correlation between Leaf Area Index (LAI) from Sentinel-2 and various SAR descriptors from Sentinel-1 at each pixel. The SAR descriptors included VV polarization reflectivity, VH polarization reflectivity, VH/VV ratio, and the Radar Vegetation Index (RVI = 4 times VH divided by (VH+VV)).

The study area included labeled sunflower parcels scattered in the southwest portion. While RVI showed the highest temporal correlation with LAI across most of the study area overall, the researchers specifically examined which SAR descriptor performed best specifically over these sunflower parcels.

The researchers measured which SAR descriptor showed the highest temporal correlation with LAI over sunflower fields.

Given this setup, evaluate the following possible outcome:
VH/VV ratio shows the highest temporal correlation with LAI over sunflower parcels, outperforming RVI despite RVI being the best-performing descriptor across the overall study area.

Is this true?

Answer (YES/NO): NO